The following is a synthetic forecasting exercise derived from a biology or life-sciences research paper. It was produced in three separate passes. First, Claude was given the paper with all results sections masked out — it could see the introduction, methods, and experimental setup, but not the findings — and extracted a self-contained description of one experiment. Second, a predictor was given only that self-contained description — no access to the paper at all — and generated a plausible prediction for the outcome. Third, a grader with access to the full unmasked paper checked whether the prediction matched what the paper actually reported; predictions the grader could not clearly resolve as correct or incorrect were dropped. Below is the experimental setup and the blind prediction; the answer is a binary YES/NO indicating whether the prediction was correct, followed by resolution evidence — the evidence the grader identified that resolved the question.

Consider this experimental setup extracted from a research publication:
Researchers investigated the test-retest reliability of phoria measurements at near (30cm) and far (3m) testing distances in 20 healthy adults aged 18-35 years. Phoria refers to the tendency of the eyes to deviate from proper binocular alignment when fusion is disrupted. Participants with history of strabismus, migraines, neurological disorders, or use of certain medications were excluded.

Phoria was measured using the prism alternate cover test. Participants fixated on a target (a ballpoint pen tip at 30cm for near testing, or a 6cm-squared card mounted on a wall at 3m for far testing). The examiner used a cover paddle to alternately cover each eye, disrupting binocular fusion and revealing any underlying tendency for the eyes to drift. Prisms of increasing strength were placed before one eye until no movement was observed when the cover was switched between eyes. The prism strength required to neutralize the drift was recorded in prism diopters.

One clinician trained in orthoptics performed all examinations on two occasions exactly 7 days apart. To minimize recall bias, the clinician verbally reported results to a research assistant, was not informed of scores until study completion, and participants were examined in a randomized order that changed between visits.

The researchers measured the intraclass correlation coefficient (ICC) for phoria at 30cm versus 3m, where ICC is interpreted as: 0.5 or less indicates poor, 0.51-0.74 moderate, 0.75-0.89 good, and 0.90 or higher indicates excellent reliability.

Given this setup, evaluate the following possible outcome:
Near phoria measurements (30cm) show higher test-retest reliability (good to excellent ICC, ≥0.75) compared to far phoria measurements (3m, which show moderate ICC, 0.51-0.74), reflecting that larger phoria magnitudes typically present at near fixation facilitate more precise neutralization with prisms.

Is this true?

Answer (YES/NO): NO